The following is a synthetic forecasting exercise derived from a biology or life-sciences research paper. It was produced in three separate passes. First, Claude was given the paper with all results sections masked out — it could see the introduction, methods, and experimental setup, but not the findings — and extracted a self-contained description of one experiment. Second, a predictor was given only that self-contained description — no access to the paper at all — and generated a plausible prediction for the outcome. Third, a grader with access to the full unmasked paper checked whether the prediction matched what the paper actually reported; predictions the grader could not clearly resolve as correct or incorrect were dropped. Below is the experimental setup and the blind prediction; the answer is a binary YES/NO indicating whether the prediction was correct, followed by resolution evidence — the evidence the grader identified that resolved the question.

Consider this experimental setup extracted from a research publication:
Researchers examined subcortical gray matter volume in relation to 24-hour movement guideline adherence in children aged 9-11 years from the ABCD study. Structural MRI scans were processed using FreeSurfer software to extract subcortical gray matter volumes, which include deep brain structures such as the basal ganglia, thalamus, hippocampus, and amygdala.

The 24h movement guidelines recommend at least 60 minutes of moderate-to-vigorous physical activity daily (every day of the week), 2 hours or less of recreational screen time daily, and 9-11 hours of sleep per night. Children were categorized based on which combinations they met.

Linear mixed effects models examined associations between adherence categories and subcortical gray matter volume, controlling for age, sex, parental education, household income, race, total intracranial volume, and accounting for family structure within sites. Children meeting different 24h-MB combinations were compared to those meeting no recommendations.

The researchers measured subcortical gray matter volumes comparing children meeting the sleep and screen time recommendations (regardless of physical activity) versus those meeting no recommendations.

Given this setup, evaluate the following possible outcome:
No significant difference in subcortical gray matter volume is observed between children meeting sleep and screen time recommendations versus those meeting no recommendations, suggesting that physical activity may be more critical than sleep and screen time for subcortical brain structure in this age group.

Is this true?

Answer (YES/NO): NO